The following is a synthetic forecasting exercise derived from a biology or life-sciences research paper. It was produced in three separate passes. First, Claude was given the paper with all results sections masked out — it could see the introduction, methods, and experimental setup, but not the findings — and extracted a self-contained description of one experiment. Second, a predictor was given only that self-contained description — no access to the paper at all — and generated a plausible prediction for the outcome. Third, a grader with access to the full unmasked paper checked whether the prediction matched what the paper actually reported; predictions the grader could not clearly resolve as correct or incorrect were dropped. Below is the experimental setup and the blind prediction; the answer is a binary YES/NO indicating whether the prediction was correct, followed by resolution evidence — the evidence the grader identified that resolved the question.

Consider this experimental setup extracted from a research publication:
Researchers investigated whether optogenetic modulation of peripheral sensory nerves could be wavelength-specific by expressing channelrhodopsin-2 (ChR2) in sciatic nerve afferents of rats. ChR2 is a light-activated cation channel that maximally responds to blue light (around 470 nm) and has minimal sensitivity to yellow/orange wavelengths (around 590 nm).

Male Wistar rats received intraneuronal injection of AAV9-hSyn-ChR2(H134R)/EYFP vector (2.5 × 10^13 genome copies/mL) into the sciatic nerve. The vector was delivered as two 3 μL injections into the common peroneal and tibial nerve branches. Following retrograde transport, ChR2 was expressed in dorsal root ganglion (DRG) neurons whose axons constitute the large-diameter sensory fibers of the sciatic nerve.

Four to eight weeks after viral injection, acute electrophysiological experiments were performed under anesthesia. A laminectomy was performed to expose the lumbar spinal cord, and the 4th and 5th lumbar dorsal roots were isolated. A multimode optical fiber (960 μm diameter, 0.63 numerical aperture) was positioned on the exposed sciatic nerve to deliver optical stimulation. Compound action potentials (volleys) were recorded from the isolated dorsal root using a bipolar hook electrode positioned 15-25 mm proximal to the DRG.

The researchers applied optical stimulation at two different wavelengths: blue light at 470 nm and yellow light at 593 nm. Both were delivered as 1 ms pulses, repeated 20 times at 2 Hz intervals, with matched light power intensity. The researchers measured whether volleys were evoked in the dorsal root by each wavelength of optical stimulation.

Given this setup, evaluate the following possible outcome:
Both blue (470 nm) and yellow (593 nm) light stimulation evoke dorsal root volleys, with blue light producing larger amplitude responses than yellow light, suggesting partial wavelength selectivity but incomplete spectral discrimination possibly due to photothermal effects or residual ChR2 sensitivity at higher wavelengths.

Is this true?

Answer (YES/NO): NO